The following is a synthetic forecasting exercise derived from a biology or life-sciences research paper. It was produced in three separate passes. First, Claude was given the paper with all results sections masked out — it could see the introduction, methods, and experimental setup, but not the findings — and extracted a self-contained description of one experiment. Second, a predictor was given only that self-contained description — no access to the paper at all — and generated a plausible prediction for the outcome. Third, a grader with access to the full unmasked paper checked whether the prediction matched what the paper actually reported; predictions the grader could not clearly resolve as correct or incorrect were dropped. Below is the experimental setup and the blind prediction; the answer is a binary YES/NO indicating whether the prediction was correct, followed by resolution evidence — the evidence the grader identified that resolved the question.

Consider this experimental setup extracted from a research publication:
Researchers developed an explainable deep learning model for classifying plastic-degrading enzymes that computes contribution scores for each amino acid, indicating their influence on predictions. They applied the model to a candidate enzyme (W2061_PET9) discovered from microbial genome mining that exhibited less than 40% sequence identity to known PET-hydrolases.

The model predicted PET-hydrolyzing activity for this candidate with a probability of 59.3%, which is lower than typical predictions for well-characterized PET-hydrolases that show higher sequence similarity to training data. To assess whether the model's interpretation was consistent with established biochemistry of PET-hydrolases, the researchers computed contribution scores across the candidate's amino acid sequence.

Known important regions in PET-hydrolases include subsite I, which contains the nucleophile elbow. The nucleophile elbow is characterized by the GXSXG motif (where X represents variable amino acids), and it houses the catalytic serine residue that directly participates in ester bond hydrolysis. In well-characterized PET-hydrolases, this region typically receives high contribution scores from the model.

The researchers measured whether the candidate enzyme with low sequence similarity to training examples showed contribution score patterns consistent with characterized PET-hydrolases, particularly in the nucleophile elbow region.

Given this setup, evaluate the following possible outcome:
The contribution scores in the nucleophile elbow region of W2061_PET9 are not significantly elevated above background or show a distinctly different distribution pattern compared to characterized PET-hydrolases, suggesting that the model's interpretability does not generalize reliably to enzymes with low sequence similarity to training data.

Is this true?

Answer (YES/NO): NO